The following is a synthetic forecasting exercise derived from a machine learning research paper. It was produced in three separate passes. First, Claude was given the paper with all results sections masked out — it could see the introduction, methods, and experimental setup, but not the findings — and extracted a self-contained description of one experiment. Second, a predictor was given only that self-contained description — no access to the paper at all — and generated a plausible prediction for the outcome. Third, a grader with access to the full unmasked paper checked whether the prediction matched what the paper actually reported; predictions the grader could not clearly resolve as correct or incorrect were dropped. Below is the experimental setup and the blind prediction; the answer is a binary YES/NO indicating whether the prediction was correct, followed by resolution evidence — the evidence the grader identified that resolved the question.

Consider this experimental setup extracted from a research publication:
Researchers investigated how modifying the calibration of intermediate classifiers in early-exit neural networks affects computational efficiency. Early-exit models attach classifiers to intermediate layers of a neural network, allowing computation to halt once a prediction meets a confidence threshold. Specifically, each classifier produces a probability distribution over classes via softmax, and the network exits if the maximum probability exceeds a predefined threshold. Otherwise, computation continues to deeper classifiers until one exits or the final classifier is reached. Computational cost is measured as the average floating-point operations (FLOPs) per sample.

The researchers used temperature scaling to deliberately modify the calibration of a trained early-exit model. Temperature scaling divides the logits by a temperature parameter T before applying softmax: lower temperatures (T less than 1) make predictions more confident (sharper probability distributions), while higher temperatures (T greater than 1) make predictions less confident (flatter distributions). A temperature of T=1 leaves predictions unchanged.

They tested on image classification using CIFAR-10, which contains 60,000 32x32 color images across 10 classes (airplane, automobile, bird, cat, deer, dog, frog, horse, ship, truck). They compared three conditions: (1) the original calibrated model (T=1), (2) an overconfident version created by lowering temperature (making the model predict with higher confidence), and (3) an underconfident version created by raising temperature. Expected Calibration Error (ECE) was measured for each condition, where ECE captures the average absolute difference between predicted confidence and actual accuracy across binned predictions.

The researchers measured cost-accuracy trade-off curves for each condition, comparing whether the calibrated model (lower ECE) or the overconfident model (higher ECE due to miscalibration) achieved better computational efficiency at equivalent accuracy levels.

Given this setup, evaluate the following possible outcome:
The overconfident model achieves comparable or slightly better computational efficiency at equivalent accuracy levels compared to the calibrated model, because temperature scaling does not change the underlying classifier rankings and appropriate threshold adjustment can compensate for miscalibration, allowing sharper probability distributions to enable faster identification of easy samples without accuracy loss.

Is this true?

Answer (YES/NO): YES